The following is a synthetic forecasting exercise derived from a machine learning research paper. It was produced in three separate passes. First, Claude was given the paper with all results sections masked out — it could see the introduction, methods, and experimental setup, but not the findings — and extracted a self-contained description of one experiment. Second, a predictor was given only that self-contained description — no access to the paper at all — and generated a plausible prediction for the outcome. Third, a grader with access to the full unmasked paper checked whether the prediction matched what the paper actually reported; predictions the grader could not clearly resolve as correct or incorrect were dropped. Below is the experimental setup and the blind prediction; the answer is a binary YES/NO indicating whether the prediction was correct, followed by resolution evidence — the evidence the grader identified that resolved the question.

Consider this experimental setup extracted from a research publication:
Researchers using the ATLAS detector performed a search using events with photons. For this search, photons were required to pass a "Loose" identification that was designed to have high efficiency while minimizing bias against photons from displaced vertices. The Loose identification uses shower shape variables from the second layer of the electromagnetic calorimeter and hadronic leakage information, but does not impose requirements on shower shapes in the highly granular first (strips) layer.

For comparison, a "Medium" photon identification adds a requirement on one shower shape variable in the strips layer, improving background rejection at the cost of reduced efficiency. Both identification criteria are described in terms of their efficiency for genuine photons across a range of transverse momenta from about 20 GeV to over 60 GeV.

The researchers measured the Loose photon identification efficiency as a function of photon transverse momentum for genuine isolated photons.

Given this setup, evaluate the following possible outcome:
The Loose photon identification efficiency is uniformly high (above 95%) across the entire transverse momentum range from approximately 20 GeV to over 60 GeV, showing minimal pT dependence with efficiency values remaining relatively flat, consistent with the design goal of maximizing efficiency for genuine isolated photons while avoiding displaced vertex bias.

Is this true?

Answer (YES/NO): NO